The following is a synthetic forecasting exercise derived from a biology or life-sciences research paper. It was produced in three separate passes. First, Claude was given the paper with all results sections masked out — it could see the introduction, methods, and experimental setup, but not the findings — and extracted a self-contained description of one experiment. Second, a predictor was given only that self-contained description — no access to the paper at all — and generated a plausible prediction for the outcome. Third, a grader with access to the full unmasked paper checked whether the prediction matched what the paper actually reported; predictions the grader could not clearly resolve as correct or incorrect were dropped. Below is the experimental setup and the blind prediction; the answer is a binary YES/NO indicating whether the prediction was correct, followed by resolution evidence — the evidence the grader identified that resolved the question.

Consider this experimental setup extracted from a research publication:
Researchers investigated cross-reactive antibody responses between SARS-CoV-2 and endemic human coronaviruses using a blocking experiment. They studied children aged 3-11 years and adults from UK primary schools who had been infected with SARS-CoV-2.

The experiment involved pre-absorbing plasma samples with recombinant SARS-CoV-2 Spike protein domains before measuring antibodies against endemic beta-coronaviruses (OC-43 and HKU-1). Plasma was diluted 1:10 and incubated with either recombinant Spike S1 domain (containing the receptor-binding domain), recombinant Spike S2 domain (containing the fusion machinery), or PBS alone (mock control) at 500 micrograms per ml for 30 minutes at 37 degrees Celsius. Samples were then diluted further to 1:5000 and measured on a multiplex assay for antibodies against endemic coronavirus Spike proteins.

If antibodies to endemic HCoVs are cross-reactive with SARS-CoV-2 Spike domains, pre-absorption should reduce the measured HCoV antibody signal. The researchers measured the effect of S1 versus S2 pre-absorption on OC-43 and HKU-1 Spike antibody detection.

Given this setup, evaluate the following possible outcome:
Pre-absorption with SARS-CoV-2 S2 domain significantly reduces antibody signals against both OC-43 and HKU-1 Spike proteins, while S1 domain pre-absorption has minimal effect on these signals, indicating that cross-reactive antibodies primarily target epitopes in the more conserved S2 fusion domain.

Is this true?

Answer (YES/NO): YES